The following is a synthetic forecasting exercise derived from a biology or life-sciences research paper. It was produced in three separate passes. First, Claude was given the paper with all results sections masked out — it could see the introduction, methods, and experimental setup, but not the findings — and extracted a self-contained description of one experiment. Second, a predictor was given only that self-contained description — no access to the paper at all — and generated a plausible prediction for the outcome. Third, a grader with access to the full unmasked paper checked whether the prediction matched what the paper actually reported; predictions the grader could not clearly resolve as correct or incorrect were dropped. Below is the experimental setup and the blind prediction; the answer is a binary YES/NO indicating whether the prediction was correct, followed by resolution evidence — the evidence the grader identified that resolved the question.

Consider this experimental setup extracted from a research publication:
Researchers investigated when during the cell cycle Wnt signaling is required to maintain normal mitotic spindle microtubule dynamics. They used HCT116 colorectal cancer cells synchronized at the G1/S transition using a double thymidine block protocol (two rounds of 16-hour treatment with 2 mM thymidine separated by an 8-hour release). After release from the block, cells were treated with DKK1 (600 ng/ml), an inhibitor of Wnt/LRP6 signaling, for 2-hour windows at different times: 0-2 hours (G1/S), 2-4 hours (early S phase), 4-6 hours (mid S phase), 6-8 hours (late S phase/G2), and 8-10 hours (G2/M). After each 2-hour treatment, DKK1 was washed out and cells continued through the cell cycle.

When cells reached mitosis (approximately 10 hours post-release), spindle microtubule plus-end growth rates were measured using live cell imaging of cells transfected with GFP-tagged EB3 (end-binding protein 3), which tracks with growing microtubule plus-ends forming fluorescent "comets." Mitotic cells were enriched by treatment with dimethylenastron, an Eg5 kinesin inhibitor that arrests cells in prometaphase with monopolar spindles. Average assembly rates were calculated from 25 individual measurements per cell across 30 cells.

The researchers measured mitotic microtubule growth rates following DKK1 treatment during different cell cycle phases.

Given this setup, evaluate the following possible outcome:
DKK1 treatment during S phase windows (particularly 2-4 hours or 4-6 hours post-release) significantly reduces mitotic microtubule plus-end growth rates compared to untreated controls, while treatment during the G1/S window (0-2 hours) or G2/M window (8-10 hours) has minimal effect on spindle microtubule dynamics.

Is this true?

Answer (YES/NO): NO